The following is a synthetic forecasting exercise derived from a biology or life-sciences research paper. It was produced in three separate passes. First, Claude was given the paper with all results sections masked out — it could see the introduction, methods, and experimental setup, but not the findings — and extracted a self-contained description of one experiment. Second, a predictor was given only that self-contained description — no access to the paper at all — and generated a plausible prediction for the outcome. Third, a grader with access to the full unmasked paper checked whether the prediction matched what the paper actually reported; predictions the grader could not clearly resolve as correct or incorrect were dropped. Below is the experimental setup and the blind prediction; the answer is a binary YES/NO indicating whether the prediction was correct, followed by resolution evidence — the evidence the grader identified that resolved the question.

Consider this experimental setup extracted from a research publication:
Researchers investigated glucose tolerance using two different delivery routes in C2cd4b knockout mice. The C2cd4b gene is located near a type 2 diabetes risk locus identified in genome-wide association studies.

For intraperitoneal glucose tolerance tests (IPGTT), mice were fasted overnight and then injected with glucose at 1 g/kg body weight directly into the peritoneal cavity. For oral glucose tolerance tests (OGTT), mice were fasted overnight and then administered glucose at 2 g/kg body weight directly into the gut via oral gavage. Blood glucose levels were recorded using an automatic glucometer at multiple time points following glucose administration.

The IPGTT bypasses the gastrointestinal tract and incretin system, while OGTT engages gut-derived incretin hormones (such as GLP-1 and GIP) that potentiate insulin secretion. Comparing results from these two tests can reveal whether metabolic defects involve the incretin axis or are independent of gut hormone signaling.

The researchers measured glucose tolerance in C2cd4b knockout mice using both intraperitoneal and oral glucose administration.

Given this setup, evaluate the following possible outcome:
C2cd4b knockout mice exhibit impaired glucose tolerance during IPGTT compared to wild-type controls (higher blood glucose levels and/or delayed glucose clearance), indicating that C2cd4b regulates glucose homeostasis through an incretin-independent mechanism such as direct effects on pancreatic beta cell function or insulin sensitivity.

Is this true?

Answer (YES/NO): NO